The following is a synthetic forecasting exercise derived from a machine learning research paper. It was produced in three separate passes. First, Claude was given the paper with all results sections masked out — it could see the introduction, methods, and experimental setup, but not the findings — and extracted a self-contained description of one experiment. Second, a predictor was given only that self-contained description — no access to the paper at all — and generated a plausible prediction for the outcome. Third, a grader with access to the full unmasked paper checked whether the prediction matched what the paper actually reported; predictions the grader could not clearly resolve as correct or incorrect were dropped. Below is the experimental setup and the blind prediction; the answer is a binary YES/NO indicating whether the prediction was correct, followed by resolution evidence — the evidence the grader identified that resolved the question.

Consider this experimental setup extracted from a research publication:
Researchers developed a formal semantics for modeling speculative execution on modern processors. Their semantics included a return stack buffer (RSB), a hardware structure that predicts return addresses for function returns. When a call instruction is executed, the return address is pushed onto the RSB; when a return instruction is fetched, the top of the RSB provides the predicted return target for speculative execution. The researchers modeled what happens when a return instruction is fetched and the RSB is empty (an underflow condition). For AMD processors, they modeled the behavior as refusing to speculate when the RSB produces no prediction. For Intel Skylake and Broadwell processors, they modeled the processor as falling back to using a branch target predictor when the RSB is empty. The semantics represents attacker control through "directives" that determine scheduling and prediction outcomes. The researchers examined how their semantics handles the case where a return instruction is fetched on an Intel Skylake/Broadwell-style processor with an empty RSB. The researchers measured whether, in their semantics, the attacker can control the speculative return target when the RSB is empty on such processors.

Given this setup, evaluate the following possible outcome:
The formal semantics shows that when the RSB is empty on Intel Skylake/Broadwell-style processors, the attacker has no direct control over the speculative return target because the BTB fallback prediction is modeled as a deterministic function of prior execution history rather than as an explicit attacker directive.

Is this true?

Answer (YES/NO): NO